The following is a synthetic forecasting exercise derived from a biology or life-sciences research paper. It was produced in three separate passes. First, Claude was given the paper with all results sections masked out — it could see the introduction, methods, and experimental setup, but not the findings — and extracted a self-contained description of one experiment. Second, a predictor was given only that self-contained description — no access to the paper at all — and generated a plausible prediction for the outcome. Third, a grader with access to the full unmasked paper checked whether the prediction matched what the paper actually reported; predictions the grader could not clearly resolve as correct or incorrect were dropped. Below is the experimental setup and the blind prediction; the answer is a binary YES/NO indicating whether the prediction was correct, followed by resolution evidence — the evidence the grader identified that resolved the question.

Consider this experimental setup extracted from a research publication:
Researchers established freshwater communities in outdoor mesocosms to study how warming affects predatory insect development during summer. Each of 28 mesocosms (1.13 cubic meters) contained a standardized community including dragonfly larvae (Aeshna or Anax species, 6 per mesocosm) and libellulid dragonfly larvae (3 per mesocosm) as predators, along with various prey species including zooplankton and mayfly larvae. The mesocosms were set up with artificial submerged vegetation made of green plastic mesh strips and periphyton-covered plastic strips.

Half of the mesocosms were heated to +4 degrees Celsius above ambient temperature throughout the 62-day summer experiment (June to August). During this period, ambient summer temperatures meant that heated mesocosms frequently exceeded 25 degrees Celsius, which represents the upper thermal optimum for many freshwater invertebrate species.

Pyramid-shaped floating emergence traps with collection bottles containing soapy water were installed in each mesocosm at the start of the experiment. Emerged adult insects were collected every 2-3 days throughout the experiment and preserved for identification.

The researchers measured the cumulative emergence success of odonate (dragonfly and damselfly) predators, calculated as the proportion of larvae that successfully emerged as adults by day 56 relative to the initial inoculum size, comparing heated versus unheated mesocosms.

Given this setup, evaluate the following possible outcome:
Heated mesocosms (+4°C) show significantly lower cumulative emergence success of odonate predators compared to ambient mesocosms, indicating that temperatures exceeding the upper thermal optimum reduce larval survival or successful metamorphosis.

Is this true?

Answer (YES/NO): NO